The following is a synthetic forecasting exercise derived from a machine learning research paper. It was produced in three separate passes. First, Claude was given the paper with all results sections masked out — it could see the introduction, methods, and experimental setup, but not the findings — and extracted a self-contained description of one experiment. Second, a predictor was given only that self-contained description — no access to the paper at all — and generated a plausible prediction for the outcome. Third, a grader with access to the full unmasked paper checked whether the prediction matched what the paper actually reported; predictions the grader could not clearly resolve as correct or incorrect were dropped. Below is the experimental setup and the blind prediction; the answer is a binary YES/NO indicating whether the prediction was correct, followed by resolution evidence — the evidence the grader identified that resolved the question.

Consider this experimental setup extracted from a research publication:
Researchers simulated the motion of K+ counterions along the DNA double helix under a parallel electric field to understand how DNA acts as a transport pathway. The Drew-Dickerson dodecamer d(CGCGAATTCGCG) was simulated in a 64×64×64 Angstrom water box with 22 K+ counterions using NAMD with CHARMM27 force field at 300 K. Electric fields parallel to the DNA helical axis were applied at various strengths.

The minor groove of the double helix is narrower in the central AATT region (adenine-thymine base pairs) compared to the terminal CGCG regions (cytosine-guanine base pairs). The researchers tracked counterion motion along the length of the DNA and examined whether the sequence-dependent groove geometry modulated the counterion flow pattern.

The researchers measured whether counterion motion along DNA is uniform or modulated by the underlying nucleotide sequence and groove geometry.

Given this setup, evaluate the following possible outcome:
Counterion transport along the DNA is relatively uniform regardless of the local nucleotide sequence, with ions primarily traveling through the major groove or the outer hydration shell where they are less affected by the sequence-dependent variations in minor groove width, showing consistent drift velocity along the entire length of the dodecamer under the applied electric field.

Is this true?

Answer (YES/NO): NO